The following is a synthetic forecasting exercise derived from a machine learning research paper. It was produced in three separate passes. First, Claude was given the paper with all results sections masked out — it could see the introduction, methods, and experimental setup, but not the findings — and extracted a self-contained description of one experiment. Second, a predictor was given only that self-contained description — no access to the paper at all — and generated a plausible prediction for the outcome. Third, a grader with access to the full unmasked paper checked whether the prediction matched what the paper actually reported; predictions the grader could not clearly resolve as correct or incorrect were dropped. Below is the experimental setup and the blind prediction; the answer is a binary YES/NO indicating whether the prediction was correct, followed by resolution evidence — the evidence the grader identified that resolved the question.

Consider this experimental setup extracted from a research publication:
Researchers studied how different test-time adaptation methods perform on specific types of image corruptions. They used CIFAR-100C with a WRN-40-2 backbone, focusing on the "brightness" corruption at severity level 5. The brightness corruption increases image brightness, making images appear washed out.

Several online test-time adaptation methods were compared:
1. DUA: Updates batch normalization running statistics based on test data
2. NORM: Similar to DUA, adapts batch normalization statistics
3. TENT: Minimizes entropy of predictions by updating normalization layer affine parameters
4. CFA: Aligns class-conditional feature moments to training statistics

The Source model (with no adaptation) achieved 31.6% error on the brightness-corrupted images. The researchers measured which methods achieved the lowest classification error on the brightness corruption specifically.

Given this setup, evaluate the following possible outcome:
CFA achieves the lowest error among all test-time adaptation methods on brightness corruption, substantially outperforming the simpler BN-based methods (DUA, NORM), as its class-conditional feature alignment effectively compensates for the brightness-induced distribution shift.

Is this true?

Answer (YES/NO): NO